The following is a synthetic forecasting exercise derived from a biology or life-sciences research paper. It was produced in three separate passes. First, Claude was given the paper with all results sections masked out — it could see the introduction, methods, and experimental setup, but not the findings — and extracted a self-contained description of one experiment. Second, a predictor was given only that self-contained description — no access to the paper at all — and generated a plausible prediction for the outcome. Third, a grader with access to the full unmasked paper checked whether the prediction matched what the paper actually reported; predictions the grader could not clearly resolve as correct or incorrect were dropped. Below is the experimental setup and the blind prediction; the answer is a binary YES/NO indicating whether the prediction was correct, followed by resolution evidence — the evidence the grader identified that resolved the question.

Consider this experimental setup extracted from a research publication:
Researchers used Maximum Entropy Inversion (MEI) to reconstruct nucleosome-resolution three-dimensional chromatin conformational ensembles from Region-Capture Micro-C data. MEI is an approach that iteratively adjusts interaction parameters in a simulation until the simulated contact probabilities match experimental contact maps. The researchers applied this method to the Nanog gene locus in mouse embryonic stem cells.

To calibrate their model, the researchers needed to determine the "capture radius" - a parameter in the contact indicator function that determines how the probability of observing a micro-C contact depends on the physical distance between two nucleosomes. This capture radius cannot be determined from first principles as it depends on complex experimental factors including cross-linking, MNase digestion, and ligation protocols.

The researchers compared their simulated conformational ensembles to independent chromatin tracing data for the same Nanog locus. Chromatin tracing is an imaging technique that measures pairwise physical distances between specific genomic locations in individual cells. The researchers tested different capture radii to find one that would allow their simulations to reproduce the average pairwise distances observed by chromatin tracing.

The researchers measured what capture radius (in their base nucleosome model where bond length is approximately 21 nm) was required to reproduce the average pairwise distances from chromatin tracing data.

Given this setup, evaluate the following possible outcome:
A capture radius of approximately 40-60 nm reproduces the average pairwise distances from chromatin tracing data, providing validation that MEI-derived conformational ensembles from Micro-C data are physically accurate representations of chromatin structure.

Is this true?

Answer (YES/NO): YES